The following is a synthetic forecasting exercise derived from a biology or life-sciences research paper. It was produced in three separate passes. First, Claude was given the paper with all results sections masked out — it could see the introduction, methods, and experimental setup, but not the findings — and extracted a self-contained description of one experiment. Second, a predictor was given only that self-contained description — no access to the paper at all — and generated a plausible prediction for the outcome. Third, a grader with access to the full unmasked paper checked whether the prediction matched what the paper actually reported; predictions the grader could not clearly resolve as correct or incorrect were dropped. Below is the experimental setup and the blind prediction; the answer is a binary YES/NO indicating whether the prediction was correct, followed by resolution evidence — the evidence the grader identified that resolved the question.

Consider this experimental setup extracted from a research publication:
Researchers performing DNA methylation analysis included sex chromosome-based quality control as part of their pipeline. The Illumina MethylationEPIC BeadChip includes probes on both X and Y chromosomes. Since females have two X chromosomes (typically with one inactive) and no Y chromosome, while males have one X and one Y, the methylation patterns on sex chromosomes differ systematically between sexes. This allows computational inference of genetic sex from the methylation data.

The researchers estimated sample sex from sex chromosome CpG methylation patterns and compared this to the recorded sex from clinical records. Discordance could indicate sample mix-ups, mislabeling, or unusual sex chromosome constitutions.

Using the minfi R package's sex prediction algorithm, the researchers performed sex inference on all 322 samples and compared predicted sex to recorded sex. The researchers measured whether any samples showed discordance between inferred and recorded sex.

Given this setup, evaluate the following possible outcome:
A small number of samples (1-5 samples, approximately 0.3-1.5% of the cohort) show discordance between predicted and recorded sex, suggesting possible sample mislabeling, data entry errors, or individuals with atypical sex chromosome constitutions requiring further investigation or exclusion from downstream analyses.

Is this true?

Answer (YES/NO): YES